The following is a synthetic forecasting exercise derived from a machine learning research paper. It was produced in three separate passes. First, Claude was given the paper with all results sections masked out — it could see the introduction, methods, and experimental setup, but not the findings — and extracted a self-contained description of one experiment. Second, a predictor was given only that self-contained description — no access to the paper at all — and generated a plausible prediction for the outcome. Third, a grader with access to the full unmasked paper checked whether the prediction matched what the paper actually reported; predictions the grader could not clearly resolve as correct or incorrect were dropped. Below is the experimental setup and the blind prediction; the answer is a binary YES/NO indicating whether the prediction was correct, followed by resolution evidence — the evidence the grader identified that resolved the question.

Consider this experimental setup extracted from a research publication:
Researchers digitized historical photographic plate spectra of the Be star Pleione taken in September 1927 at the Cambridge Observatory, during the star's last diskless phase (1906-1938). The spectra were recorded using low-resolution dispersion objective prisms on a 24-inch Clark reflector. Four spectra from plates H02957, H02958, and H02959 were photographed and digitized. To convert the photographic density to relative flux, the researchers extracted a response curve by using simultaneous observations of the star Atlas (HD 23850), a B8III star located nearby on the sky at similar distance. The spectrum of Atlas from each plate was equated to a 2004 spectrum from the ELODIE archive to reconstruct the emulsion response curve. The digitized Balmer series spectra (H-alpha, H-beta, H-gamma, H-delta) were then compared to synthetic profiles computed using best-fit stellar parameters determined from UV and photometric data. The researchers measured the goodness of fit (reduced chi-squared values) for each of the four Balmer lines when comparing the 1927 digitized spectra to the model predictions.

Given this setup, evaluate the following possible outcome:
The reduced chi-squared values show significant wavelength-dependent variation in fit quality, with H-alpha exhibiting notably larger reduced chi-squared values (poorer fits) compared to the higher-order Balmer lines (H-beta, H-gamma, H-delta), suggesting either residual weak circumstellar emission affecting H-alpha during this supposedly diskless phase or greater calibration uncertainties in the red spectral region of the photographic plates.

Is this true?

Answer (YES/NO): NO